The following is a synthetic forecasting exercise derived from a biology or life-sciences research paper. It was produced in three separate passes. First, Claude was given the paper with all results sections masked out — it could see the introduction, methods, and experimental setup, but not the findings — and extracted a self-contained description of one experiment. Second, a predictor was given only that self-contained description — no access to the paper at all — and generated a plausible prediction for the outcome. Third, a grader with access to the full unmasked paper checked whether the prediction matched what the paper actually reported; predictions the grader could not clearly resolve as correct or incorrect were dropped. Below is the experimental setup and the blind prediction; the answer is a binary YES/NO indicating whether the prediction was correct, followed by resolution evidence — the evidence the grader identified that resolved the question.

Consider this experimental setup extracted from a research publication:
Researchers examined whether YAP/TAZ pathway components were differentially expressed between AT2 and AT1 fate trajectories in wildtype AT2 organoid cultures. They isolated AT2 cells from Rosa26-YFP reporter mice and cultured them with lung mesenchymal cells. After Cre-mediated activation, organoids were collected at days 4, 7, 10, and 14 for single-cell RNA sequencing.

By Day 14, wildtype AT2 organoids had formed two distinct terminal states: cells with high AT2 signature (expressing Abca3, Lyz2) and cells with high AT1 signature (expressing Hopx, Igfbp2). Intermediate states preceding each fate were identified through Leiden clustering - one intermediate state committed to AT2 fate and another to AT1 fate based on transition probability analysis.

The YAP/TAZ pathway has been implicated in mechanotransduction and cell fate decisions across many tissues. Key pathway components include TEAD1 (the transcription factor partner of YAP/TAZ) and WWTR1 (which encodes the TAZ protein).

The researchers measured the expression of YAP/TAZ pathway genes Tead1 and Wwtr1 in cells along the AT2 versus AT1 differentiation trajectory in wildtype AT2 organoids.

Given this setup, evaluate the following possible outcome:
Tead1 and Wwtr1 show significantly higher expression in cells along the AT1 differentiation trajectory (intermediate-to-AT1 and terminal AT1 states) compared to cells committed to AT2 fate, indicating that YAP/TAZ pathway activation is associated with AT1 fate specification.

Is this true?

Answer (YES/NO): YES